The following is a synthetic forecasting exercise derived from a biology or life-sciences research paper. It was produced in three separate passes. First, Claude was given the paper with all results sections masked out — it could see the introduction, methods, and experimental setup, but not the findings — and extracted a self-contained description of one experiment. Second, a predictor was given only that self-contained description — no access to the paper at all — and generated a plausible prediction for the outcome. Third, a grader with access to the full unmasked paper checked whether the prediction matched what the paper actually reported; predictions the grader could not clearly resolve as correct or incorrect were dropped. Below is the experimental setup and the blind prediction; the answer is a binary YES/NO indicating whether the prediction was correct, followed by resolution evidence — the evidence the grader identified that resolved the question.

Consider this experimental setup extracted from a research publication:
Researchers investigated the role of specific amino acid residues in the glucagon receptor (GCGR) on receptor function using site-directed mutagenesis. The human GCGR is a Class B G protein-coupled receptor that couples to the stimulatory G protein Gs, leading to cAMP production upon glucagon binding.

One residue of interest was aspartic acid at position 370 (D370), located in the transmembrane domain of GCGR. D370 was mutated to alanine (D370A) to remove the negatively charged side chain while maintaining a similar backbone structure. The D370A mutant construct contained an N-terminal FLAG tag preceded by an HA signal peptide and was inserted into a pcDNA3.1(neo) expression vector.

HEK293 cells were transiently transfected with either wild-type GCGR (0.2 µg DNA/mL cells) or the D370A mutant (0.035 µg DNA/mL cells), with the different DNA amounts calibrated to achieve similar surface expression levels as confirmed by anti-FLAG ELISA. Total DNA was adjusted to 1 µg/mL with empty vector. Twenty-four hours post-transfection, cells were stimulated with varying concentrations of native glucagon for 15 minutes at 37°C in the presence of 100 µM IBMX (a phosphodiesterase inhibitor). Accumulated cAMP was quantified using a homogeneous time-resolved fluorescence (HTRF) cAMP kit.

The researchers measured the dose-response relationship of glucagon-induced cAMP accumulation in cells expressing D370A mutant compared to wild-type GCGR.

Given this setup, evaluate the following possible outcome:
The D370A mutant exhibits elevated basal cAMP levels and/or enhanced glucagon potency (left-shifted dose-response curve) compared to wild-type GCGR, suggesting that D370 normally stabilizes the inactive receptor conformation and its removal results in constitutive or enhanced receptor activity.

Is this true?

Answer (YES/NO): NO